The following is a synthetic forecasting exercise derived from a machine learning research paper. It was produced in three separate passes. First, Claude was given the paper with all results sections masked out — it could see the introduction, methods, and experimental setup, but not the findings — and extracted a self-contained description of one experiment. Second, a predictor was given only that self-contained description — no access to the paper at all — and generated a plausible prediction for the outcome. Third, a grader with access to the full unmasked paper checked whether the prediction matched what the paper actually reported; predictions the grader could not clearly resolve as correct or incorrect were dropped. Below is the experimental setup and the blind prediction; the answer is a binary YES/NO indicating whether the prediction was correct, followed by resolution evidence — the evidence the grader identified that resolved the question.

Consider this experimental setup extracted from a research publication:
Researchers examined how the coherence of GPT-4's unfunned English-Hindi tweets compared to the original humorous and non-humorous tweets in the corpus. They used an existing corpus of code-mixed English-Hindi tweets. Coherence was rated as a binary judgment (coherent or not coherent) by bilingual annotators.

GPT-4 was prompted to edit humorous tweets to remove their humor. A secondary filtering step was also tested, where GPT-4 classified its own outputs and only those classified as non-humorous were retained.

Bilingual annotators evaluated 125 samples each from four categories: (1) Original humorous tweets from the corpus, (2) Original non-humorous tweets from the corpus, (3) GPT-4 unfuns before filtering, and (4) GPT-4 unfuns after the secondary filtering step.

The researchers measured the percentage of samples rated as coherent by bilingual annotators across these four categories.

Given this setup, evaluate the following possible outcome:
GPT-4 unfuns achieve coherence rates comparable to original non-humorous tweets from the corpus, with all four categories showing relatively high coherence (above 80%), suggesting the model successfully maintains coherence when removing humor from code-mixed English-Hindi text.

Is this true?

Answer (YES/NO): YES